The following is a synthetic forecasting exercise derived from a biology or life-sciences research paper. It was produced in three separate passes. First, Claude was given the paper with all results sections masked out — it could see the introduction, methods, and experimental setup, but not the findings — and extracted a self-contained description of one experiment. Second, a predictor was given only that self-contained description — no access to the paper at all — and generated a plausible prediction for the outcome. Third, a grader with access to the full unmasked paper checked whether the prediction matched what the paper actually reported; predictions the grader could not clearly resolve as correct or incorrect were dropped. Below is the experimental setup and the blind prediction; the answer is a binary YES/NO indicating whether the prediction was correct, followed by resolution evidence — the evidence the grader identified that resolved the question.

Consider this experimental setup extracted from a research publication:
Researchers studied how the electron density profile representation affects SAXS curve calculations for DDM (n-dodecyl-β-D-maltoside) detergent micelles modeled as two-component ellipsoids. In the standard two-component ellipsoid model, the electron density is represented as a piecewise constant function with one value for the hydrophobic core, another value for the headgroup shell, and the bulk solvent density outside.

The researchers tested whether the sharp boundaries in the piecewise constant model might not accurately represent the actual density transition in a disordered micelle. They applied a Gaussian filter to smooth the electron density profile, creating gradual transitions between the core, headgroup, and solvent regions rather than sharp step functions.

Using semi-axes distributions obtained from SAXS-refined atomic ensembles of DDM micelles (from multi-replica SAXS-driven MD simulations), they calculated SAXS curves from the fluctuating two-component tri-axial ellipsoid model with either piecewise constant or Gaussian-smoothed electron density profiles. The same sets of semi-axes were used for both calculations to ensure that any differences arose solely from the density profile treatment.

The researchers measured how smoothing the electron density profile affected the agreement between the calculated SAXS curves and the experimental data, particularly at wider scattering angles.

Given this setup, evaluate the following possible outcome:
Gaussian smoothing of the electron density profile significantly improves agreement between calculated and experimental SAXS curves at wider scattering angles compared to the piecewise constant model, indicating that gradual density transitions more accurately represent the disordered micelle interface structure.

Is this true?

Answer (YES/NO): NO